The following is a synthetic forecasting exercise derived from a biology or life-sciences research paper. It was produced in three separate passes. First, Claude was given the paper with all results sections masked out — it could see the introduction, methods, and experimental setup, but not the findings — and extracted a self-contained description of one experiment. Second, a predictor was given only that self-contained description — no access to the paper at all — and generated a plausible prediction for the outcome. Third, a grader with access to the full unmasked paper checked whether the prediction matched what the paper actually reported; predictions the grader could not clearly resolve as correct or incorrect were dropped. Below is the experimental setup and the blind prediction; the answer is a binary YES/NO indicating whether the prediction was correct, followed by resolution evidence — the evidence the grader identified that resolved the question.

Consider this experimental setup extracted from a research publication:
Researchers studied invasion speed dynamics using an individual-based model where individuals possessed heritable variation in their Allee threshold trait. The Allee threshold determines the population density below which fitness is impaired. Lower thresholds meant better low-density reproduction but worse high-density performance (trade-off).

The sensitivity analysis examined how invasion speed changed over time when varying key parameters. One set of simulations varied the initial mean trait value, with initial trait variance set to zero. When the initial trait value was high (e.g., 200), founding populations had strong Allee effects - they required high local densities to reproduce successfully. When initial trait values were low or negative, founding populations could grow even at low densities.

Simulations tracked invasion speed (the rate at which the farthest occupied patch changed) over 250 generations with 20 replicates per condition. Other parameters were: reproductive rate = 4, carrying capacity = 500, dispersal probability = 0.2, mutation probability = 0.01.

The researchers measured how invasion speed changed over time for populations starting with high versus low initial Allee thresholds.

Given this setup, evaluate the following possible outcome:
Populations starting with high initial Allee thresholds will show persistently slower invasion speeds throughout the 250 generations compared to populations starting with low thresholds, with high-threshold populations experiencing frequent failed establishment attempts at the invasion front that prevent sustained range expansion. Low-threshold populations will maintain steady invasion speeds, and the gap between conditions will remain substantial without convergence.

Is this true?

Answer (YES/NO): NO